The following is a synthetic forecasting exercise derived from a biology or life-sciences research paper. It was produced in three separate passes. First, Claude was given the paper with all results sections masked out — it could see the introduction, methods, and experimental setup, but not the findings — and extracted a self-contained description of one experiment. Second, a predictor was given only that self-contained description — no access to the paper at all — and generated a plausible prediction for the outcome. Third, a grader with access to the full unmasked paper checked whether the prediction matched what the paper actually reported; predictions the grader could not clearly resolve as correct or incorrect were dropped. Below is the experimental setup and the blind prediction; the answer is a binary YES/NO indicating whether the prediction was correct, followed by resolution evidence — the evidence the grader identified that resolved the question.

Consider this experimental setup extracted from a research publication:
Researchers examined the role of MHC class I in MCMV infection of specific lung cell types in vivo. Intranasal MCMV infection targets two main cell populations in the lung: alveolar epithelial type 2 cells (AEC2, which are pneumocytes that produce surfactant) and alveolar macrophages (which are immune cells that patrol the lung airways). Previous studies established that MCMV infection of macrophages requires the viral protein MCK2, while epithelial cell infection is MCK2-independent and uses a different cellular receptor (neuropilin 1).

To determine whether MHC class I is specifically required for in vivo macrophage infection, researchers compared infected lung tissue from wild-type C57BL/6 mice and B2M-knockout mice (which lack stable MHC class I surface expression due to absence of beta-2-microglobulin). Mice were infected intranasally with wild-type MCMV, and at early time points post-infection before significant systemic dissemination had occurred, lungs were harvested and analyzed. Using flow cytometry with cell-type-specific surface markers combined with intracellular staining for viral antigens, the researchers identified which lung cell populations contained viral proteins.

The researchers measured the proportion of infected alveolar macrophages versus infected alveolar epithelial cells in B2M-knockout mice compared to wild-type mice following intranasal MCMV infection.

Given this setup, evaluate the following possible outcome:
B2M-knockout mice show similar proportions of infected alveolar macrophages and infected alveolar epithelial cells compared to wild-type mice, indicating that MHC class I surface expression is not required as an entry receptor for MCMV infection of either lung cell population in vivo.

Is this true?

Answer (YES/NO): NO